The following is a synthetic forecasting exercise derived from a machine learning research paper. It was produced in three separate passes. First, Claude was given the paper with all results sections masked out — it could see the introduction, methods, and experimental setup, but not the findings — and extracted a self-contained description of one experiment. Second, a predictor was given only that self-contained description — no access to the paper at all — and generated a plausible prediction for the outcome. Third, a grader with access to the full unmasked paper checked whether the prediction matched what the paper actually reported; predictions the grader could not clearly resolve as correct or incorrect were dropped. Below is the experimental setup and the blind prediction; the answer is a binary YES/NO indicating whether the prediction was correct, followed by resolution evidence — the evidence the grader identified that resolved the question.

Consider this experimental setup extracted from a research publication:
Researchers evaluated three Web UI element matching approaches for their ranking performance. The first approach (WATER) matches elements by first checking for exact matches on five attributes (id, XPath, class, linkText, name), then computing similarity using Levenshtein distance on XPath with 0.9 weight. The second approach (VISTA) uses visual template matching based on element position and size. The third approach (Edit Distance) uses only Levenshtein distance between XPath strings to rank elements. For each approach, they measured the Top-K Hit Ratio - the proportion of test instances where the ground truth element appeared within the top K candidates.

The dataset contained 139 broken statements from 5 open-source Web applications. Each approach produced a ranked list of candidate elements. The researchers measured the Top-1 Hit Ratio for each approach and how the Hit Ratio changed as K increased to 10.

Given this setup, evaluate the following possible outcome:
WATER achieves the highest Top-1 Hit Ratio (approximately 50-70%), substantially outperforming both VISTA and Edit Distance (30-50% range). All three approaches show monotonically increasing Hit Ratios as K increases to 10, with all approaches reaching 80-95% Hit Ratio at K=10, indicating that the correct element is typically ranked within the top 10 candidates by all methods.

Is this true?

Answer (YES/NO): NO